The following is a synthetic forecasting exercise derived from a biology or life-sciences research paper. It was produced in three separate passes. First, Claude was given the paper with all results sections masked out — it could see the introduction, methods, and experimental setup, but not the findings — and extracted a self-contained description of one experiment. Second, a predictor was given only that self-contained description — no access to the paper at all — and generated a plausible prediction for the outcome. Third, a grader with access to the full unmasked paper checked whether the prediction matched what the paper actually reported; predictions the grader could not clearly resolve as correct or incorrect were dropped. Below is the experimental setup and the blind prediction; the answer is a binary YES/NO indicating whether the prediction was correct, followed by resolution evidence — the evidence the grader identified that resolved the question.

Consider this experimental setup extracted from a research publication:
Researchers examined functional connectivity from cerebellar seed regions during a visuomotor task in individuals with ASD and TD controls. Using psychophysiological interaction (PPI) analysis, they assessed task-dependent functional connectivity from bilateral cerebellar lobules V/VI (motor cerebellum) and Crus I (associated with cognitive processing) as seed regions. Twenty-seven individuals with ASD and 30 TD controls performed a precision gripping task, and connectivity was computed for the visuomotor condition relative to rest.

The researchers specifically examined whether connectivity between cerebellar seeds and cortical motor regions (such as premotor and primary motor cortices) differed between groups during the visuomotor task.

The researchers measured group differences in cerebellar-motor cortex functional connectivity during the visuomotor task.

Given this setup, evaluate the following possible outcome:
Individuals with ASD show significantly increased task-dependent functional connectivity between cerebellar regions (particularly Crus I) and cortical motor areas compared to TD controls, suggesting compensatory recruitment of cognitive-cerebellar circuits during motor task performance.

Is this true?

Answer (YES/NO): NO